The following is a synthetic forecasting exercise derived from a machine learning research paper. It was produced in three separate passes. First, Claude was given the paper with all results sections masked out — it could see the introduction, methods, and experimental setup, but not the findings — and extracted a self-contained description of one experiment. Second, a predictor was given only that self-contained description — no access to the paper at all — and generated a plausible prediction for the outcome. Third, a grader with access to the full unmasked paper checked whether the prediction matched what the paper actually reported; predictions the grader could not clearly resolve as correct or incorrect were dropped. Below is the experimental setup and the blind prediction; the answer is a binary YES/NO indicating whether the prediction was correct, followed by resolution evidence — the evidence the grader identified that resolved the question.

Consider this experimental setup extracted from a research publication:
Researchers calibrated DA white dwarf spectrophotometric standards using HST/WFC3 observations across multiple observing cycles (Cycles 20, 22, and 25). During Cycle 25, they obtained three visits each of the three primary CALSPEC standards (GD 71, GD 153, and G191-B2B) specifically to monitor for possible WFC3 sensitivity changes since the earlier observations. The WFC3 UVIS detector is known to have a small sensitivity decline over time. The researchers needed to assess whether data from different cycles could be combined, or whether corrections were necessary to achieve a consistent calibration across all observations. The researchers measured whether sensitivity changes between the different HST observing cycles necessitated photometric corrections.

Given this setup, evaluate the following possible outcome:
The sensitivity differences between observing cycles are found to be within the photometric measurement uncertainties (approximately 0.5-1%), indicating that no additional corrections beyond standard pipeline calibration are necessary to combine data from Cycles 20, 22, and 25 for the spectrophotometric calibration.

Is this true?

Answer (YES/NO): NO